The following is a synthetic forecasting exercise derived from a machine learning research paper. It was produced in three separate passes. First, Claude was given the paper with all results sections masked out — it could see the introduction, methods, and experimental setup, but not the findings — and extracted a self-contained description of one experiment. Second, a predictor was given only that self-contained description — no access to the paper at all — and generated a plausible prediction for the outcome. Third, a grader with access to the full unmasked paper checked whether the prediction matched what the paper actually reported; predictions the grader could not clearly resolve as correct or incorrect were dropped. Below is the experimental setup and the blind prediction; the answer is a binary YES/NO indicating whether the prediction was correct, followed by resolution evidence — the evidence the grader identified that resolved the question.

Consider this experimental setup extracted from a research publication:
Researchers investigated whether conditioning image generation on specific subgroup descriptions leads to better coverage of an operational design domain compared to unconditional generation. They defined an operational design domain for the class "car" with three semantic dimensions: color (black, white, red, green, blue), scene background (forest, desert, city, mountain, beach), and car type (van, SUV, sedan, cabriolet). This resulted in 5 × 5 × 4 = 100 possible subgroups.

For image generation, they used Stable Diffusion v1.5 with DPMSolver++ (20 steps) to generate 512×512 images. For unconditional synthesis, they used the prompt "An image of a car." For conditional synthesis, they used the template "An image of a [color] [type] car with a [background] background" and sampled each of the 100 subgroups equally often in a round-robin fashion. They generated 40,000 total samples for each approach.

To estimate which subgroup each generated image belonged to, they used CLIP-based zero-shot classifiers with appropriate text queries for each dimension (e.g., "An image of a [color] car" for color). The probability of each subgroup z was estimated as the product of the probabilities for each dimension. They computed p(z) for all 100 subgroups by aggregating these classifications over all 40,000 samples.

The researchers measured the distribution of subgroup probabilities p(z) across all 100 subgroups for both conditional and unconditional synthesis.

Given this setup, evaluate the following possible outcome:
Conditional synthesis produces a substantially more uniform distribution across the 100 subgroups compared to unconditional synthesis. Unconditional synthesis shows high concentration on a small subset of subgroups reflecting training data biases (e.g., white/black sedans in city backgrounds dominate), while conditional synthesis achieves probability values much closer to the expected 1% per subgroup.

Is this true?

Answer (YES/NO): YES